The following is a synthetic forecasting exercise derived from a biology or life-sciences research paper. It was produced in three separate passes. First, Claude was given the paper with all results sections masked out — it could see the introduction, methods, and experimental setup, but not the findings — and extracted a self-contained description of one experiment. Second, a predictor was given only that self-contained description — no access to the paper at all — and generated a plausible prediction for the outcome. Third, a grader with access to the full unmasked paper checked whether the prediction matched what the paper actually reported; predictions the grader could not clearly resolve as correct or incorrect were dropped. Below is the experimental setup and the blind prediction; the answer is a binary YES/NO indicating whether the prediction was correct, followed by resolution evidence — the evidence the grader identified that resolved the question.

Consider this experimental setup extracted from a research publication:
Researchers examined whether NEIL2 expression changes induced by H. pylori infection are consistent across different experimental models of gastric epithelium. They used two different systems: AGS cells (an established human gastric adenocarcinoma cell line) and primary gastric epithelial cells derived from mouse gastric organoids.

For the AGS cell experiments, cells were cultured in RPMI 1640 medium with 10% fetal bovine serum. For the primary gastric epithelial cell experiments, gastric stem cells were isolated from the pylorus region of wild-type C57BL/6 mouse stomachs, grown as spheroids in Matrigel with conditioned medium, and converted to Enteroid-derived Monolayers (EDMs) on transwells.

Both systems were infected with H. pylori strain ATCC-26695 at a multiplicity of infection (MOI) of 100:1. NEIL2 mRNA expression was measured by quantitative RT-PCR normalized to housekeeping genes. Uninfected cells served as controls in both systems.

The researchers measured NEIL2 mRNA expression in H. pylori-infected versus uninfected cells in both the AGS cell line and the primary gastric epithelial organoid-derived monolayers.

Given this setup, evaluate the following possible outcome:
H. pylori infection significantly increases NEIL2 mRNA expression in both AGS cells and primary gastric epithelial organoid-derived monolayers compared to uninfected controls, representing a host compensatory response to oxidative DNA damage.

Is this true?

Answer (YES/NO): NO